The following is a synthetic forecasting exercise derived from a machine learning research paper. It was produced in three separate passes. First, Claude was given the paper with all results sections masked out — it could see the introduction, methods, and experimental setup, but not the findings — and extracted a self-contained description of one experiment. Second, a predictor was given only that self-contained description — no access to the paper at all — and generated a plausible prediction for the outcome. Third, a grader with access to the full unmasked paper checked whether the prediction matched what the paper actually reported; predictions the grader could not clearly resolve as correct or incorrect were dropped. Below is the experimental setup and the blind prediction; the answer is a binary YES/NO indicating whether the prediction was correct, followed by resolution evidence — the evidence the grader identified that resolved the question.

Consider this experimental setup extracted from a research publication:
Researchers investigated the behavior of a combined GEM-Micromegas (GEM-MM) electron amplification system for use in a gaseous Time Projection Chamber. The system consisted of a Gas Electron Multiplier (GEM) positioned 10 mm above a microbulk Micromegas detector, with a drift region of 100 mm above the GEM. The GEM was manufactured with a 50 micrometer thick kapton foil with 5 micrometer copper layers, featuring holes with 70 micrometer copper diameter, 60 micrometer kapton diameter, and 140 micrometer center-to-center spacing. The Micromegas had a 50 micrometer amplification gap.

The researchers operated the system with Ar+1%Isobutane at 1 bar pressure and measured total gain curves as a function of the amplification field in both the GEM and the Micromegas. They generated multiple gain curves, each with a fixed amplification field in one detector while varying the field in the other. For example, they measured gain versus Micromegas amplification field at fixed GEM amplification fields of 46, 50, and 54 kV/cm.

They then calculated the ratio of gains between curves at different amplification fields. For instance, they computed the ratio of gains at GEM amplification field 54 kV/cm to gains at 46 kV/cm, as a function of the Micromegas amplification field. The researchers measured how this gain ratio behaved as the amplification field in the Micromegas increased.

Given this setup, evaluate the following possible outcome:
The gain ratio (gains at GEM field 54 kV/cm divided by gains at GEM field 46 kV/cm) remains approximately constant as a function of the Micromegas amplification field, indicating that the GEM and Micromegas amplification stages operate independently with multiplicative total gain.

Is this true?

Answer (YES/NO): NO